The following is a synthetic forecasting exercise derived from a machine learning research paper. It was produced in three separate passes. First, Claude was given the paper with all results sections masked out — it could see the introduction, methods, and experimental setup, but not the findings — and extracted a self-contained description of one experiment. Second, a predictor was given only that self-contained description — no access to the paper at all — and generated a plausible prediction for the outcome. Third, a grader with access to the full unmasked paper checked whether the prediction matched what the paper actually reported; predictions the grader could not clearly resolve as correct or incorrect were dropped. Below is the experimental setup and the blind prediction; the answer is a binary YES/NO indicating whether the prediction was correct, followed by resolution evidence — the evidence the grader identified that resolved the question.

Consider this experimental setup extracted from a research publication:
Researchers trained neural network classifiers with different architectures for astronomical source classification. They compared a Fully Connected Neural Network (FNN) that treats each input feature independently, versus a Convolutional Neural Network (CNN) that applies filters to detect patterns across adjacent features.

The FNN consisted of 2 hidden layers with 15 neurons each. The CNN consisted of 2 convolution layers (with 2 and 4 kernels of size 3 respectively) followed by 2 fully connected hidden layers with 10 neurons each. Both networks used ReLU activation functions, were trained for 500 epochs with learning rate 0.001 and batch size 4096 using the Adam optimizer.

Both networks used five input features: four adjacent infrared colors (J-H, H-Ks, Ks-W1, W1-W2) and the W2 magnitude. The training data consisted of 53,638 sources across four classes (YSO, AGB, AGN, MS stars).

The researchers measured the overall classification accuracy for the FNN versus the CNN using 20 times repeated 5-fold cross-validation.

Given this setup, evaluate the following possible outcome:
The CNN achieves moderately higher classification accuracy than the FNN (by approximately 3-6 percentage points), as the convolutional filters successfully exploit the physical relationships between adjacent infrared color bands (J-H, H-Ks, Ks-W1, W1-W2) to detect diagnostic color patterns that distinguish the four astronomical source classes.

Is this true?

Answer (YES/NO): NO